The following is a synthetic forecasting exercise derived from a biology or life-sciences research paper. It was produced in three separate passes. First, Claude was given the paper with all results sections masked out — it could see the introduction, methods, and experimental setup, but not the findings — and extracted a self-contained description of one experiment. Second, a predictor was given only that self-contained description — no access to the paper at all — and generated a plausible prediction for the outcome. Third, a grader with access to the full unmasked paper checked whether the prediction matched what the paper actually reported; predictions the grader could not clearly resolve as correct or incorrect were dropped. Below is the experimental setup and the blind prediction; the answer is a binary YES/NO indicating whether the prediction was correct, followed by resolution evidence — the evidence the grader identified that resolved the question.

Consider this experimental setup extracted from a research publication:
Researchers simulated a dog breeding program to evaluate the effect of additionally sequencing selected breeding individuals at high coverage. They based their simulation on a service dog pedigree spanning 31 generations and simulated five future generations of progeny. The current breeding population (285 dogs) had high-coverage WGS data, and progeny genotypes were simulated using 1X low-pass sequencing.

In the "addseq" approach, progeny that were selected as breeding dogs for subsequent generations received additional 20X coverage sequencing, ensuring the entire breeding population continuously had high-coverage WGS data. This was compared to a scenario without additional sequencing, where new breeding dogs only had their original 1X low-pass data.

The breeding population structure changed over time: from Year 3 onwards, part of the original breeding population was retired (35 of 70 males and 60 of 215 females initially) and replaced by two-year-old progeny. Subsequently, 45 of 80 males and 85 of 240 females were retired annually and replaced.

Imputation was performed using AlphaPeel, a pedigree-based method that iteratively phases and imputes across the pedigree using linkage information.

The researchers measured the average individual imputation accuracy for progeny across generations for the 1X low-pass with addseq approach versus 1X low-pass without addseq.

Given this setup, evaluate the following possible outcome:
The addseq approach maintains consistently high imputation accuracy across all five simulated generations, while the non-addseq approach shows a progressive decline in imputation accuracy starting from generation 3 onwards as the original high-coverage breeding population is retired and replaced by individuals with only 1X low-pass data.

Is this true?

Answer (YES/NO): NO